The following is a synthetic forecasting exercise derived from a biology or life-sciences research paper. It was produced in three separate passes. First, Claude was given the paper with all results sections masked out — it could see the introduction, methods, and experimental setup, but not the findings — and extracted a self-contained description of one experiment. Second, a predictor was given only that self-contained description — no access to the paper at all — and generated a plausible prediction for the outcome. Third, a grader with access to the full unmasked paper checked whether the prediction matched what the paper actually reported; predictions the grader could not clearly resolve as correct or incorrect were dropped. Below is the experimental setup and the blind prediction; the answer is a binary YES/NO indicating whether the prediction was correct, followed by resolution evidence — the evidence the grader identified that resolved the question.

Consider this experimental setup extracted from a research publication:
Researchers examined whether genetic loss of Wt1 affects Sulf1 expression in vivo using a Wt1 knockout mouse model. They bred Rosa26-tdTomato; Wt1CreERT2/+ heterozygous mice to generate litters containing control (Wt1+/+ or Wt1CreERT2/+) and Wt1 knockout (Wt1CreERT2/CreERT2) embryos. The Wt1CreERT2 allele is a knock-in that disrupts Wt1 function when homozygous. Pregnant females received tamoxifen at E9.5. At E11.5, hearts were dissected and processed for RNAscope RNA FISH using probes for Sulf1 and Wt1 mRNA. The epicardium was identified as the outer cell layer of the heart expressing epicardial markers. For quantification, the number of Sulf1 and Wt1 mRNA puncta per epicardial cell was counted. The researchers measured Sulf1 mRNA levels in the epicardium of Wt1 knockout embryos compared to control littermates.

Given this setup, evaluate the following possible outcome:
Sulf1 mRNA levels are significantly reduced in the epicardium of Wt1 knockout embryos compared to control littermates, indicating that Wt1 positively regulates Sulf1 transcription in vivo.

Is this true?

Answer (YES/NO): YES